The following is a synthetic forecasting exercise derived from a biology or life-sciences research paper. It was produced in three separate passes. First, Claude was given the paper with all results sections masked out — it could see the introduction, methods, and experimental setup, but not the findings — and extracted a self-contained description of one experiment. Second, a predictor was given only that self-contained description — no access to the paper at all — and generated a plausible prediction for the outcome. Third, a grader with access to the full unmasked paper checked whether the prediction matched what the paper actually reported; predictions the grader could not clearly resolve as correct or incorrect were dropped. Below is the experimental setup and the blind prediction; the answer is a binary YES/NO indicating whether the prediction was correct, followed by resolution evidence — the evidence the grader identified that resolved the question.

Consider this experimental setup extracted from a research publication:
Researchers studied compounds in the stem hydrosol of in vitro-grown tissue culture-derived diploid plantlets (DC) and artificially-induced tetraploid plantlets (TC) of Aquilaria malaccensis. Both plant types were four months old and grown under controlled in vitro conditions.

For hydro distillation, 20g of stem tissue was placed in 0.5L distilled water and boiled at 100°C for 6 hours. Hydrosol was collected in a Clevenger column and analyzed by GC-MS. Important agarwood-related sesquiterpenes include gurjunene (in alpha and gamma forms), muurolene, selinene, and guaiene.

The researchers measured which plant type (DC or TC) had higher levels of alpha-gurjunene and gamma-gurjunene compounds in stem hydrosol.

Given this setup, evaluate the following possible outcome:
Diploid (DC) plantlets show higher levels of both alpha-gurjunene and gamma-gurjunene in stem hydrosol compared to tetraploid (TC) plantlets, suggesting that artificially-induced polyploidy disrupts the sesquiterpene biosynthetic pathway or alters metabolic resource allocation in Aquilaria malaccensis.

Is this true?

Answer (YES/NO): YES